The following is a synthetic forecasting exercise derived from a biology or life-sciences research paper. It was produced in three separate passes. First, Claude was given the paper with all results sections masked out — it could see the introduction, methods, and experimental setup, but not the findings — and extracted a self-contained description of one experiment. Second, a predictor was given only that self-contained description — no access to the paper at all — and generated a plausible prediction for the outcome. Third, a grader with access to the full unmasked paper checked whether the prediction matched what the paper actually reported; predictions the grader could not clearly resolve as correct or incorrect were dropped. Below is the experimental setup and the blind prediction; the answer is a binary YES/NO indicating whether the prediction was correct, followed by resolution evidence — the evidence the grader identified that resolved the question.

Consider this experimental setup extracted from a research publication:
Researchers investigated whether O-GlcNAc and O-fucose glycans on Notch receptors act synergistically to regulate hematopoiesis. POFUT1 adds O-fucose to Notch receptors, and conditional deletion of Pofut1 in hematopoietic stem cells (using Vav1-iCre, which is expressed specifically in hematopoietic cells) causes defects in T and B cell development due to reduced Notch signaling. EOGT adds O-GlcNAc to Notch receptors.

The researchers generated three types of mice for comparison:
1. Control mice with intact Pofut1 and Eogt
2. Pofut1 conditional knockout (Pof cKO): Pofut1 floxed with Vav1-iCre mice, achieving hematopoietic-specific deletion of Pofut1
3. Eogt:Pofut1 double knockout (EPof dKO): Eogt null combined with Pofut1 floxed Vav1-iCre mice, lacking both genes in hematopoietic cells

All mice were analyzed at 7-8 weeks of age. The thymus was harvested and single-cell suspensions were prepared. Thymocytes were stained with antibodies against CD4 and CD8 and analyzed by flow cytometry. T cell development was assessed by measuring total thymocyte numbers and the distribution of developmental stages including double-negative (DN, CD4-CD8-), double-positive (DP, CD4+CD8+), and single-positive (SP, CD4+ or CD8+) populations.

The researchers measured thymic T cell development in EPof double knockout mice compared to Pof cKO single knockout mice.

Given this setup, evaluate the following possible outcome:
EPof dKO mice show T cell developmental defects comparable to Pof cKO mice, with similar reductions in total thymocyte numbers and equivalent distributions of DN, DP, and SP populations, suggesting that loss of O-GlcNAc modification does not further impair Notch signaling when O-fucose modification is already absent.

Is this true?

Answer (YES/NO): NO